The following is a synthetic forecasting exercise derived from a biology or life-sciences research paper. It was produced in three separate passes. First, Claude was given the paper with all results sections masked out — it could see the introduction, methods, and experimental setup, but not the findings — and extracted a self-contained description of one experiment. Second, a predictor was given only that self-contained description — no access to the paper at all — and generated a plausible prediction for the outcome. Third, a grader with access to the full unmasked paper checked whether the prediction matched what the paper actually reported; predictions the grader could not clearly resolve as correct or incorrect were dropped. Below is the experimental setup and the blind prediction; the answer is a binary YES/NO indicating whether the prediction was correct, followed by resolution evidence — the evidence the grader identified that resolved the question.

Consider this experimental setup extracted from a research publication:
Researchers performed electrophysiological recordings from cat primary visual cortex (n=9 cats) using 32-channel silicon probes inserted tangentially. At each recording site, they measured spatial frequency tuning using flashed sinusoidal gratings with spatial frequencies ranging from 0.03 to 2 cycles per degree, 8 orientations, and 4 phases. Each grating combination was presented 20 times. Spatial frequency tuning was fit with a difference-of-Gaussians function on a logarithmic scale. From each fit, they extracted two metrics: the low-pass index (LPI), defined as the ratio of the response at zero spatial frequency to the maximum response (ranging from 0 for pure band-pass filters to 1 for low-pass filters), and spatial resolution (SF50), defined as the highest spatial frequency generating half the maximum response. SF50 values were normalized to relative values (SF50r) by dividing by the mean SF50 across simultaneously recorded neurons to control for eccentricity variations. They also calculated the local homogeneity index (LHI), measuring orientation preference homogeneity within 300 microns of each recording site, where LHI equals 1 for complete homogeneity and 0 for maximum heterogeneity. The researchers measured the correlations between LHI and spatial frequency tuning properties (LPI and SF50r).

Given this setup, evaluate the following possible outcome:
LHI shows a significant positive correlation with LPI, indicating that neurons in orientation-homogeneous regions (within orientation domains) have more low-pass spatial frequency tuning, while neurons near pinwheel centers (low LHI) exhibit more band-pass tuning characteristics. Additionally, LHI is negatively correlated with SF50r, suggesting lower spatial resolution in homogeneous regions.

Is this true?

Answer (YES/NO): NO